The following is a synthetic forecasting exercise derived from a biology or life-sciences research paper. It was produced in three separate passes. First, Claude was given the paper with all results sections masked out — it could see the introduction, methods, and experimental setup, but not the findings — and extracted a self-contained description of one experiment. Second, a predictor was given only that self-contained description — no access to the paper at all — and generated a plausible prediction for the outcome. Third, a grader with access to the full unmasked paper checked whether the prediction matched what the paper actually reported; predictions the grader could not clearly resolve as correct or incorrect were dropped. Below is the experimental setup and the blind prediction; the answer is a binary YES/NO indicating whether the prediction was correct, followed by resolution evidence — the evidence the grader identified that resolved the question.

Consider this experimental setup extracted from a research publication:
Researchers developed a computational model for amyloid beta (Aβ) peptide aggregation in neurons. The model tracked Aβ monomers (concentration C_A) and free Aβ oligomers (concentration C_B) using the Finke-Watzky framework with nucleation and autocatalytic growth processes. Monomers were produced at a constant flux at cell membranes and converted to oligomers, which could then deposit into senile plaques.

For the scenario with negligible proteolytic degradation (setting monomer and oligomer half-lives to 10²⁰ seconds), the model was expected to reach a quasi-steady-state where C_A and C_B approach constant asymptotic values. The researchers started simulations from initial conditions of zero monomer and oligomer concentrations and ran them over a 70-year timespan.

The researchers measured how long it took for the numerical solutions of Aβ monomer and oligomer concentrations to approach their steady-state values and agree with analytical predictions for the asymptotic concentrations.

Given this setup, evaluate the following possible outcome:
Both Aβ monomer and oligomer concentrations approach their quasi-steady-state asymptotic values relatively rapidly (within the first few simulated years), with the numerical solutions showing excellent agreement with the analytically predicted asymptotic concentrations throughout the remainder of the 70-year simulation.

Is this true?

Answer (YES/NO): NO